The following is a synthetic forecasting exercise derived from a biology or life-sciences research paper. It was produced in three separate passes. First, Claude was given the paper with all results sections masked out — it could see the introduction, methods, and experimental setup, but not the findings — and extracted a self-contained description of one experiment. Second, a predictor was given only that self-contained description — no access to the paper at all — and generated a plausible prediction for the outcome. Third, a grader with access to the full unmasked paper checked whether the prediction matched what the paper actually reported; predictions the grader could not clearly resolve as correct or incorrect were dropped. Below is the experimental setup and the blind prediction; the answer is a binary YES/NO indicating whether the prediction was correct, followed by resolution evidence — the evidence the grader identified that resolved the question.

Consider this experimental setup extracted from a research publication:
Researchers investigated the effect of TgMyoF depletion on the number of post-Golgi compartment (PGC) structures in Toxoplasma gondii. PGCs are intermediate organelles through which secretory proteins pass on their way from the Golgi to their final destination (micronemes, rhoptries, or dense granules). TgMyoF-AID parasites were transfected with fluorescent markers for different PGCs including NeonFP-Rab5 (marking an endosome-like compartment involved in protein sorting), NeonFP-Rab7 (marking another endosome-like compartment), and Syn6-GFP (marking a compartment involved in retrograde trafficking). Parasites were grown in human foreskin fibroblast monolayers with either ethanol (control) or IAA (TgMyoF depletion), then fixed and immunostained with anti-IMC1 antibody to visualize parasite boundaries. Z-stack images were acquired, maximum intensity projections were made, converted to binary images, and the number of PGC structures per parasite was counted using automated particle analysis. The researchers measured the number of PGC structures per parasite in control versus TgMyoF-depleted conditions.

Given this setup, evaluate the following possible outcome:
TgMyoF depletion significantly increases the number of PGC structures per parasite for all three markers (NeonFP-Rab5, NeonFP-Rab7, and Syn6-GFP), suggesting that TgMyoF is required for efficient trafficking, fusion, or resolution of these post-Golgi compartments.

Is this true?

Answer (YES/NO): NO